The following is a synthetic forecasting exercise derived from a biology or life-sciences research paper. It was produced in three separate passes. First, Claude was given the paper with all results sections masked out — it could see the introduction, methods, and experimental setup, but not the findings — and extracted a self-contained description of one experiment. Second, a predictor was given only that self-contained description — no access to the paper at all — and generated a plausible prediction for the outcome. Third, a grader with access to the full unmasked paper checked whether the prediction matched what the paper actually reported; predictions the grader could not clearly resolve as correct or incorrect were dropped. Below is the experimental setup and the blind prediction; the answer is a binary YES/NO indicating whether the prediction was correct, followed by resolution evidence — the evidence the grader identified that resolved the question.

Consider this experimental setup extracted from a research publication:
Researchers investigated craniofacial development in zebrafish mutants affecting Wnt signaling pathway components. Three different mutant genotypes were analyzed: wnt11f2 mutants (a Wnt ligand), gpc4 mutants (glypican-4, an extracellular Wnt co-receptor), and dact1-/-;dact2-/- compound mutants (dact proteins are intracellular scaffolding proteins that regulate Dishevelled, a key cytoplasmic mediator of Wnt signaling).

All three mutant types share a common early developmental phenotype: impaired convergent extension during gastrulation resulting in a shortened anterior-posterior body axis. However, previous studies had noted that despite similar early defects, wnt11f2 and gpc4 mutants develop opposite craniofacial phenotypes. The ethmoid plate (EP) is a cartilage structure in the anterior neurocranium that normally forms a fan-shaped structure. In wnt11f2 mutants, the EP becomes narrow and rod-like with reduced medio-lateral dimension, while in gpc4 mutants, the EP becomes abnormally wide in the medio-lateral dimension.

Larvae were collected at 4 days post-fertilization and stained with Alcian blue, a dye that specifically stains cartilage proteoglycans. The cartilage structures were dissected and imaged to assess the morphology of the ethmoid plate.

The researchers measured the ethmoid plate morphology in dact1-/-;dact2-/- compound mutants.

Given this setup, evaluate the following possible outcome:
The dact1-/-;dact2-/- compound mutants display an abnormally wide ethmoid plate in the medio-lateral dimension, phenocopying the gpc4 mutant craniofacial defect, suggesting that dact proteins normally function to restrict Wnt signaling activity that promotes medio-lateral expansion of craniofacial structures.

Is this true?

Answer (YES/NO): NO